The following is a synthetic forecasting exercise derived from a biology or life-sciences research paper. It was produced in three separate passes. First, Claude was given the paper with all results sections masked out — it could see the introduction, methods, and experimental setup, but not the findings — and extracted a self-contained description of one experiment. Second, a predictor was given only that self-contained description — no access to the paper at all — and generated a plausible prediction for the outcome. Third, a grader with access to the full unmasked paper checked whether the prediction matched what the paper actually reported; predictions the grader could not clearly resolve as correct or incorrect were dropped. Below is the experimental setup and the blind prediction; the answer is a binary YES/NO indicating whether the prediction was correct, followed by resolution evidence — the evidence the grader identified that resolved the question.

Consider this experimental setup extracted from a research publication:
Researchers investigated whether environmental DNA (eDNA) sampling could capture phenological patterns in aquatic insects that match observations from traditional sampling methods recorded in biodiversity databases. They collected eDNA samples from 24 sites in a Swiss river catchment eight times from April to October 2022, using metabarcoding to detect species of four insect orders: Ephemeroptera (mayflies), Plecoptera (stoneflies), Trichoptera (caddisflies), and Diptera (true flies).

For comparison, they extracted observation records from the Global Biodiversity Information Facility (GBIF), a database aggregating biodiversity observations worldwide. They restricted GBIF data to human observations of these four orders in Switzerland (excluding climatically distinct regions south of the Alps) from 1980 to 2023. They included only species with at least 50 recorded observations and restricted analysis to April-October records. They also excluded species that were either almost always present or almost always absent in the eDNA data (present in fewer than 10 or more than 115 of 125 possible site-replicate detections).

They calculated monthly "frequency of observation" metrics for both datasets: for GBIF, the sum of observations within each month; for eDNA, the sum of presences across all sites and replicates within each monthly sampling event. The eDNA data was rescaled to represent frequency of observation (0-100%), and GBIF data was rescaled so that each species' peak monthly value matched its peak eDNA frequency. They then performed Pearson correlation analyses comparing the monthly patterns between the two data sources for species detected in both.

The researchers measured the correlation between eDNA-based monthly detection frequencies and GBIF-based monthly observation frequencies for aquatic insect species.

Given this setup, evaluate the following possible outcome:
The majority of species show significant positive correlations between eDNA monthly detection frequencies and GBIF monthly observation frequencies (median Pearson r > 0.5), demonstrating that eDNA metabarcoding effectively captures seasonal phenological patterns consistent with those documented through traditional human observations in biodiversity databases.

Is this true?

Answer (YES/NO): NO